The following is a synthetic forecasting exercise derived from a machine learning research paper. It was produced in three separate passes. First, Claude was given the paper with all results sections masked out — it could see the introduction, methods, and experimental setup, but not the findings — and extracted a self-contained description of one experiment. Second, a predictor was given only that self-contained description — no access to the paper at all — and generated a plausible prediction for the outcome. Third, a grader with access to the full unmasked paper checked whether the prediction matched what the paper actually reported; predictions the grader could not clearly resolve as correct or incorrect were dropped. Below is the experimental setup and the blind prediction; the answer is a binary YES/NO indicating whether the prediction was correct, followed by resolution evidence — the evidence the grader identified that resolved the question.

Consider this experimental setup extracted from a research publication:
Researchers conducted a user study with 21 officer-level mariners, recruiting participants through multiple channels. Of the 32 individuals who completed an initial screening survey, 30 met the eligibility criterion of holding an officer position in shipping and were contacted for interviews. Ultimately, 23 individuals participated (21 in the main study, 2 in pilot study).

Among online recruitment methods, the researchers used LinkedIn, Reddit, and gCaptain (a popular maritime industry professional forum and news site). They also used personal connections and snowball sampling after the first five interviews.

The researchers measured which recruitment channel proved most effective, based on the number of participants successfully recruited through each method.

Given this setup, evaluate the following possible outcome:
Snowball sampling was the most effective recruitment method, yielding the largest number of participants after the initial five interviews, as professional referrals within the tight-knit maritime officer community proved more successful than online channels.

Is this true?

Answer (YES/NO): YES